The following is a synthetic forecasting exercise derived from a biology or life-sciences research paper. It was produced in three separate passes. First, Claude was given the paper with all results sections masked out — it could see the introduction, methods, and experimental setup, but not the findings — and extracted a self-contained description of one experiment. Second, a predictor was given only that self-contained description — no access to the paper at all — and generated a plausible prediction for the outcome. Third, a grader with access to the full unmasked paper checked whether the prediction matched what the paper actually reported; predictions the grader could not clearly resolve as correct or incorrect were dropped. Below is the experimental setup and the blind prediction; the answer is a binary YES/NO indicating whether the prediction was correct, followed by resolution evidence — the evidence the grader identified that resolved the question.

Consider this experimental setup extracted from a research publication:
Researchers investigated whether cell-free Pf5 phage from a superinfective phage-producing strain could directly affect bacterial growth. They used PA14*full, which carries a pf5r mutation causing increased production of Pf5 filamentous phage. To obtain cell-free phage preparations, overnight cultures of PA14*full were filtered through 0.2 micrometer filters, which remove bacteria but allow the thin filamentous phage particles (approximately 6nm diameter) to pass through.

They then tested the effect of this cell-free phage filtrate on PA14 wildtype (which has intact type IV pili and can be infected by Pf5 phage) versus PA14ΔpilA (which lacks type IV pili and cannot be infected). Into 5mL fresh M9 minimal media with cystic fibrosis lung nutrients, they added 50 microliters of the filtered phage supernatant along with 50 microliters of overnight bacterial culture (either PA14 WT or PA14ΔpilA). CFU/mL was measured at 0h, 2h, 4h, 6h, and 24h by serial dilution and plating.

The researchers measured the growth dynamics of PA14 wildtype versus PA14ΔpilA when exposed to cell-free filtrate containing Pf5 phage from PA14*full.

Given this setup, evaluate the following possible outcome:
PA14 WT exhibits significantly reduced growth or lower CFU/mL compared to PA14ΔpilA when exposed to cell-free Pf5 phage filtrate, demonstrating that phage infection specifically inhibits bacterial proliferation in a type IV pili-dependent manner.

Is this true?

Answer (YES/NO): YES